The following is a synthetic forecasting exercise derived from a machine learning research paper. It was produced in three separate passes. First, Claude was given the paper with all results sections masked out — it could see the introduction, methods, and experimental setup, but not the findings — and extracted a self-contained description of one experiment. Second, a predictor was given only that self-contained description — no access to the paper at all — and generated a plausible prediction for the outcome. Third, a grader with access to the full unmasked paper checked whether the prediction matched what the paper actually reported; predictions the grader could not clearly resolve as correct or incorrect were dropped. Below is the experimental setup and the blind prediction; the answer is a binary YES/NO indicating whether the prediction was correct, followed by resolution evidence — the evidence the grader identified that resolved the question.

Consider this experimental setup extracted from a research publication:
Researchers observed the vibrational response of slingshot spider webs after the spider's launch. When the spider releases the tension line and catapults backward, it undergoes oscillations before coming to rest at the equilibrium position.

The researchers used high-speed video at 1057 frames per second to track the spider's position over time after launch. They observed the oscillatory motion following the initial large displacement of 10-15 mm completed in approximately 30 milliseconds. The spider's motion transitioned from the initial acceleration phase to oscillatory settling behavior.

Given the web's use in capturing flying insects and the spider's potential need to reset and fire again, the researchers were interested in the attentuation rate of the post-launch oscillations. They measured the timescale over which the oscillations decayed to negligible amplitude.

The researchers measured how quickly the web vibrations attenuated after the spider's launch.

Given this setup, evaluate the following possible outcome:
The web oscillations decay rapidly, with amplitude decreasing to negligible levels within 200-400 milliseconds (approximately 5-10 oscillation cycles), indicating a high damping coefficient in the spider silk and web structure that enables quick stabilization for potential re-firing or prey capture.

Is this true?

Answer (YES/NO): NO